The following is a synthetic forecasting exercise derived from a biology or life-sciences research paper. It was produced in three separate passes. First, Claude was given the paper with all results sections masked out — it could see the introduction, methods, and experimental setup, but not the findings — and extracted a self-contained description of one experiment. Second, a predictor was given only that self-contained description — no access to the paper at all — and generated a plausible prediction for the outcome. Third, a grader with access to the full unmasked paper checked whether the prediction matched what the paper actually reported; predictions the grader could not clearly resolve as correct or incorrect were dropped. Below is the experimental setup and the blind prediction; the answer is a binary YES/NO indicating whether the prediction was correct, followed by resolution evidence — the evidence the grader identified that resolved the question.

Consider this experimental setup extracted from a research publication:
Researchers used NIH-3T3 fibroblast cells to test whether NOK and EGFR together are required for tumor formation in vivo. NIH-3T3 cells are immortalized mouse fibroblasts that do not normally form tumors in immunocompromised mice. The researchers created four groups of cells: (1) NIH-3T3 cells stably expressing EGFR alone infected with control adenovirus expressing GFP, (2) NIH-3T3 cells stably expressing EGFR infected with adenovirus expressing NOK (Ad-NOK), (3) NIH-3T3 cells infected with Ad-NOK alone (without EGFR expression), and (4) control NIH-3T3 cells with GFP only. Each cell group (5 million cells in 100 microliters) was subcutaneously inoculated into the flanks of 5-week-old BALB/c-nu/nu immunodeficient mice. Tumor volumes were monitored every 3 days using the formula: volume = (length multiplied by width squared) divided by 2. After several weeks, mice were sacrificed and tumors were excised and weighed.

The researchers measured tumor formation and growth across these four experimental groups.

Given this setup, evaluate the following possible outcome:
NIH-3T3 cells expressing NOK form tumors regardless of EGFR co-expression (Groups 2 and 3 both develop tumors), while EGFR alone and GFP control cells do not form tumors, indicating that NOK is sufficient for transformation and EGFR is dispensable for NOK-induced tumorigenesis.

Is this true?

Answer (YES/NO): NO